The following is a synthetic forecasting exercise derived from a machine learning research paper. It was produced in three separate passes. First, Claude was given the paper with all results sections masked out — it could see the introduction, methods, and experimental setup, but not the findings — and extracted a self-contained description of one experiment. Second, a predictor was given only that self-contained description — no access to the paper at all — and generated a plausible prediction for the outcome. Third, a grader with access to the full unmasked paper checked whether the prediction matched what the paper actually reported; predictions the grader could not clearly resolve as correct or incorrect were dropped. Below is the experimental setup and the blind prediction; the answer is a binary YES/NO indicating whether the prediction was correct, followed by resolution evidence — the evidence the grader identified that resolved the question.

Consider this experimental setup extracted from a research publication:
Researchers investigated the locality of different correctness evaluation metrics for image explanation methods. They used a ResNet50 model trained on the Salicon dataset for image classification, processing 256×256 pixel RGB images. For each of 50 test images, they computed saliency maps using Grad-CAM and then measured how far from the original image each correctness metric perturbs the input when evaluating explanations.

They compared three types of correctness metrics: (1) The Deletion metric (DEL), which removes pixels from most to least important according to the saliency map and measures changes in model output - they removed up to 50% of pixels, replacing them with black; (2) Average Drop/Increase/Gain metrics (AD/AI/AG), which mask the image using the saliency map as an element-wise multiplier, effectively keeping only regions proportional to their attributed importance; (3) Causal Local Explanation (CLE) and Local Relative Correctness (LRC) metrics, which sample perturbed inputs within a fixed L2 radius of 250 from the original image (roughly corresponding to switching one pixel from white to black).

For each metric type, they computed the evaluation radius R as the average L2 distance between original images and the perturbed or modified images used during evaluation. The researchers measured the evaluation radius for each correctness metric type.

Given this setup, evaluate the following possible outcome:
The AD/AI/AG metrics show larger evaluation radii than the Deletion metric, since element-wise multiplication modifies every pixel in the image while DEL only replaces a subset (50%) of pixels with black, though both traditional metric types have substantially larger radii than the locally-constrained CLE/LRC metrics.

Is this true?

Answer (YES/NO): YES